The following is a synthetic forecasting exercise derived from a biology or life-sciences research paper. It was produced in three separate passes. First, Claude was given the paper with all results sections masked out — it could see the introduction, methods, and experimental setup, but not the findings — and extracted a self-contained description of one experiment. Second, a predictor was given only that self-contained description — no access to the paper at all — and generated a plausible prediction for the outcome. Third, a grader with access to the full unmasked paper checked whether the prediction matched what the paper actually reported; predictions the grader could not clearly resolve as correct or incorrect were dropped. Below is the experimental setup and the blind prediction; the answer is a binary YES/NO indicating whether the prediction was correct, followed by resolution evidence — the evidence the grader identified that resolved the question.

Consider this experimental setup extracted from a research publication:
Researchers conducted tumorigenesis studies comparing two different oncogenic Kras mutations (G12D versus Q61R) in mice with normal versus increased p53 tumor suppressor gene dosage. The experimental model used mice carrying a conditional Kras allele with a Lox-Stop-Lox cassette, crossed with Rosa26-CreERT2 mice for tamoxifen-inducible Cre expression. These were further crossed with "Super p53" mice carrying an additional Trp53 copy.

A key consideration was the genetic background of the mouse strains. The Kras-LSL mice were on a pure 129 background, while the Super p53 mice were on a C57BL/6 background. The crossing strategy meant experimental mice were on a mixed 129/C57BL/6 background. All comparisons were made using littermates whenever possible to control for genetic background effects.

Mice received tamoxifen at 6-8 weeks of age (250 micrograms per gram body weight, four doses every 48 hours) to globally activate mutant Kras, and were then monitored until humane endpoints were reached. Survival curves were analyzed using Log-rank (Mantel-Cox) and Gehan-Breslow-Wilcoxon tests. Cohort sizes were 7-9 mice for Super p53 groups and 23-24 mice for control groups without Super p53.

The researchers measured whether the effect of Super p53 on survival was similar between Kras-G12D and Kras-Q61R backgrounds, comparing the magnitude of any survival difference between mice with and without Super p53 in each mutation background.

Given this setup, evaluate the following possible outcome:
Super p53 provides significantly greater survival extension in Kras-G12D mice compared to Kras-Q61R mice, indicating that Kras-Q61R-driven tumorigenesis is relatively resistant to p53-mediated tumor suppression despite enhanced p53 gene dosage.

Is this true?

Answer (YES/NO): NO